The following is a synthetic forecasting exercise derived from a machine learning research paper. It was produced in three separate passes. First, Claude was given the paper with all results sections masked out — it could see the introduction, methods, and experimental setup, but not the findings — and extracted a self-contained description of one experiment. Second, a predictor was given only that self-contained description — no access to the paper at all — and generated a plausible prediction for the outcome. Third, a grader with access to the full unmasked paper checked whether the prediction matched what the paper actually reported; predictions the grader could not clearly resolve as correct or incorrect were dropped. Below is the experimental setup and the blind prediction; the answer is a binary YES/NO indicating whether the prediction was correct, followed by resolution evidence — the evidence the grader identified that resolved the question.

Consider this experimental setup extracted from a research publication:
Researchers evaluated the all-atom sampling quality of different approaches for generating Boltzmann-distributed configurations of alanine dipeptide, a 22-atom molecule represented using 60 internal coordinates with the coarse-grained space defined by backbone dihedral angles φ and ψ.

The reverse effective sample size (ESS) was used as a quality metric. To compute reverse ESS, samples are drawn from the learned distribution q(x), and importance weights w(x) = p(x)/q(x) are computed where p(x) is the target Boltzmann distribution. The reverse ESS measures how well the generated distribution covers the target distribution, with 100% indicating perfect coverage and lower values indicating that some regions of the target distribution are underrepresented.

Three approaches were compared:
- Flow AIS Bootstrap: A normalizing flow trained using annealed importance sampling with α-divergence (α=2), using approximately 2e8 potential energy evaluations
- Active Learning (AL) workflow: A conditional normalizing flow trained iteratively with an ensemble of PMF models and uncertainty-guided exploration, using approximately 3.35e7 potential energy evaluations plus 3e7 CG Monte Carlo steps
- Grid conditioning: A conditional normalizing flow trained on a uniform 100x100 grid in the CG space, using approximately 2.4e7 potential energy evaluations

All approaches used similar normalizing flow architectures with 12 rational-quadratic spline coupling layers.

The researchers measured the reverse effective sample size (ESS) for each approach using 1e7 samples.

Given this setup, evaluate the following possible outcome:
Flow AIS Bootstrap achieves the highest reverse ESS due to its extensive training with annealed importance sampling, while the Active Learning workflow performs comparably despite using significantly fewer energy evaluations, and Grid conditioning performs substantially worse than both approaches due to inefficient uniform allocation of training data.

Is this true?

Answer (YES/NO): NO